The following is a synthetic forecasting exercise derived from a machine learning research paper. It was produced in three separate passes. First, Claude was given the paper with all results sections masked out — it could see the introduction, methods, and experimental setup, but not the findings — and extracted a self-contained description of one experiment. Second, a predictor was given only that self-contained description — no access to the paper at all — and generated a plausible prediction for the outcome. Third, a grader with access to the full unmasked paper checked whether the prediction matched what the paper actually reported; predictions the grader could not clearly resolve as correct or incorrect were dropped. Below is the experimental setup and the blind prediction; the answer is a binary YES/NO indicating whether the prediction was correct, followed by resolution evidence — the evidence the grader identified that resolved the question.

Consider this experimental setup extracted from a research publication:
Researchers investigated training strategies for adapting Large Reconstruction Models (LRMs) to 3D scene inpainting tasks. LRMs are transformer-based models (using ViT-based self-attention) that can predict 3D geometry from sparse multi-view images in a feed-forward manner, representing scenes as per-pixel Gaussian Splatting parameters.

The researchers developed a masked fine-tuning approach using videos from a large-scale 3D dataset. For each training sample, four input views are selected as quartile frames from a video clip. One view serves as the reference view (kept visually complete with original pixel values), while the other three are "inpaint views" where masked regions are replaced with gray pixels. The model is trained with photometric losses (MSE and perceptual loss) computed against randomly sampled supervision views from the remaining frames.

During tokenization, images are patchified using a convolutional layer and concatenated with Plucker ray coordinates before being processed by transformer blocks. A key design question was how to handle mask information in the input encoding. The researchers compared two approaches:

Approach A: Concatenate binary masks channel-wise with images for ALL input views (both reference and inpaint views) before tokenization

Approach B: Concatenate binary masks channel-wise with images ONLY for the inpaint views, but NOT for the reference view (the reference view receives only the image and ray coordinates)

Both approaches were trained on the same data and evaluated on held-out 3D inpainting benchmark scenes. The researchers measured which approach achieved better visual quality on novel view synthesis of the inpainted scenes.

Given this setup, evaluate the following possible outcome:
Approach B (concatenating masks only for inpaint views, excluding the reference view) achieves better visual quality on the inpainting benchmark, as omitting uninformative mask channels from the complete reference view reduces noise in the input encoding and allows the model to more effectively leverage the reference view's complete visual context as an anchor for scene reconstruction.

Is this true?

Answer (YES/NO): YES